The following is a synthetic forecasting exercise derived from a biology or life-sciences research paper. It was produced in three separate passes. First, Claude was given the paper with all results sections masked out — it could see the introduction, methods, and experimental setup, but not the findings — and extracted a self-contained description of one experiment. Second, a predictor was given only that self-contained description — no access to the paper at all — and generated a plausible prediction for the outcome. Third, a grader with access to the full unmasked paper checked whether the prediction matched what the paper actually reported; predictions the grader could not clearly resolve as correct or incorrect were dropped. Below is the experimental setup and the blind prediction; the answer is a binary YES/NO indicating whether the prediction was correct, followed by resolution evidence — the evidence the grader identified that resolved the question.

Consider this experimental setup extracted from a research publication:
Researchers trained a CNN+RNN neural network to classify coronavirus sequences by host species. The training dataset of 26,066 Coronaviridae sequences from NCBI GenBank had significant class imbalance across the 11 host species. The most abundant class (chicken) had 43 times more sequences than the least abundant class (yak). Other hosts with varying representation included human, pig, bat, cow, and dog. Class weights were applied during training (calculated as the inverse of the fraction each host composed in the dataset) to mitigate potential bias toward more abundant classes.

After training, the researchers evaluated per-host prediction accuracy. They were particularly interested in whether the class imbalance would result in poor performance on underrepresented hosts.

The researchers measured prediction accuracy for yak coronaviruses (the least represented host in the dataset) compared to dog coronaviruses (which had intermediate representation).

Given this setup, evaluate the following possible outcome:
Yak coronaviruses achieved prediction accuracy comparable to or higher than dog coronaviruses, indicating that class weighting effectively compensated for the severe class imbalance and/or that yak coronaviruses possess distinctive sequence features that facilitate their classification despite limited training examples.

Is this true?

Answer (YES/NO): YES